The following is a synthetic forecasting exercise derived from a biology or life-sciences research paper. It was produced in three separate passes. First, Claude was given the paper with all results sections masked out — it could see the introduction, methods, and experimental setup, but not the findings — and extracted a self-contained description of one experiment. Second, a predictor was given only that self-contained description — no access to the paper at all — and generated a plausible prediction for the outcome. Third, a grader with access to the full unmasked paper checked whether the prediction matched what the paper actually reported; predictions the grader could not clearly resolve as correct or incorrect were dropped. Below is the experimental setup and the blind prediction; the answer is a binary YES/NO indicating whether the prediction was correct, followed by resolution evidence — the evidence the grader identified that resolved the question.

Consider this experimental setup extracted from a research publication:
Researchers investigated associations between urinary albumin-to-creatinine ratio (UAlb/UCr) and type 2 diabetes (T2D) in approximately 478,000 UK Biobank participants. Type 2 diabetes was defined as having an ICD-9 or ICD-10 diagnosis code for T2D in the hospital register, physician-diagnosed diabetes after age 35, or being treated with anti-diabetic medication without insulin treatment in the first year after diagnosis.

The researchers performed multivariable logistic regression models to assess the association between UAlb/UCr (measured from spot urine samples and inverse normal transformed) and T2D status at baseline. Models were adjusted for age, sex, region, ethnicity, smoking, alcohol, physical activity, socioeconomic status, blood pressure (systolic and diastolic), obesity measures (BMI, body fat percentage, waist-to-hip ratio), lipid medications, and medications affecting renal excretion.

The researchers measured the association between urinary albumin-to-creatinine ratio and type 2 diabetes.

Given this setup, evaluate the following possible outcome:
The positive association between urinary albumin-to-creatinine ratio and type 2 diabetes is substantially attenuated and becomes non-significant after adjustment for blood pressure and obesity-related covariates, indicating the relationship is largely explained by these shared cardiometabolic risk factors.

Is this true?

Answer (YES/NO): NO